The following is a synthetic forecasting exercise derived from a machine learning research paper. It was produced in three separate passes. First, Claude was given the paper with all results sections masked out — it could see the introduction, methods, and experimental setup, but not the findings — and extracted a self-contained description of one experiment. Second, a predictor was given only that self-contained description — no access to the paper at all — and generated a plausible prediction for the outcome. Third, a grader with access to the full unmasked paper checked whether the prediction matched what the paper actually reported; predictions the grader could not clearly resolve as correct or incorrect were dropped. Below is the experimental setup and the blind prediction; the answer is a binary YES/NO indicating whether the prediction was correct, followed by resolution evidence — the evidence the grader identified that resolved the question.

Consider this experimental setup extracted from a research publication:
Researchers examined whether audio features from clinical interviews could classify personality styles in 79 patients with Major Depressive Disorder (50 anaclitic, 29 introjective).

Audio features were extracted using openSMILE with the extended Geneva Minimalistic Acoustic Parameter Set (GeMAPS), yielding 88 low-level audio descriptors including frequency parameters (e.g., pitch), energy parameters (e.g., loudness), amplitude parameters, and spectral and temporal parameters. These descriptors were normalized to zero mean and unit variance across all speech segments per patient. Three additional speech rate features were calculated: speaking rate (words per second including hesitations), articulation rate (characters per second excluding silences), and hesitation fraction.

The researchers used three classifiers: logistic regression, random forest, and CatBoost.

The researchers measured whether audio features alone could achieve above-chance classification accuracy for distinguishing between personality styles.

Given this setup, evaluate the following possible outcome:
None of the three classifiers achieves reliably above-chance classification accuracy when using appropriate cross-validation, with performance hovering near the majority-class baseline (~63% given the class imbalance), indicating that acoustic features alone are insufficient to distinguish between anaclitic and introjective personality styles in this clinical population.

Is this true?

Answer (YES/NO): NO